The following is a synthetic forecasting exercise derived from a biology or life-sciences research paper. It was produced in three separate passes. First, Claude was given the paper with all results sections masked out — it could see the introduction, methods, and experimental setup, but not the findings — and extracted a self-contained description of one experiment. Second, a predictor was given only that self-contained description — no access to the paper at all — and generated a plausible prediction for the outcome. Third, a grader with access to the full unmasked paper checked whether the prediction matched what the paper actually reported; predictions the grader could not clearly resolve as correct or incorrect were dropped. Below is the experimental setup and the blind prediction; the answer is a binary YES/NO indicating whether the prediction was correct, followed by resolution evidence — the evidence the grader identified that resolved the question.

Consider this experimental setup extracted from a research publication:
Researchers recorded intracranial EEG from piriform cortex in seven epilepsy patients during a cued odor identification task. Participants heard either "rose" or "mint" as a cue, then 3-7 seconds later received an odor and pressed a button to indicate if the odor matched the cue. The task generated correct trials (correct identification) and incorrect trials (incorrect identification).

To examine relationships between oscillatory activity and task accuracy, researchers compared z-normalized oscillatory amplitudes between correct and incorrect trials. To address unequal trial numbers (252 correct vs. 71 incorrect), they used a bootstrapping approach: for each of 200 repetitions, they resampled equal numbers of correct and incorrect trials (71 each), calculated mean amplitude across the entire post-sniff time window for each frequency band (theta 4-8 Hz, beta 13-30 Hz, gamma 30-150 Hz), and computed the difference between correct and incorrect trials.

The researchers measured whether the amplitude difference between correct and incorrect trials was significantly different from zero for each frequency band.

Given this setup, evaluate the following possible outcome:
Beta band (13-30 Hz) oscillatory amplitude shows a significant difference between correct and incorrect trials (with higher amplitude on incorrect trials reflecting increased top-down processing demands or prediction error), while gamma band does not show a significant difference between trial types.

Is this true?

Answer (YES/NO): NO